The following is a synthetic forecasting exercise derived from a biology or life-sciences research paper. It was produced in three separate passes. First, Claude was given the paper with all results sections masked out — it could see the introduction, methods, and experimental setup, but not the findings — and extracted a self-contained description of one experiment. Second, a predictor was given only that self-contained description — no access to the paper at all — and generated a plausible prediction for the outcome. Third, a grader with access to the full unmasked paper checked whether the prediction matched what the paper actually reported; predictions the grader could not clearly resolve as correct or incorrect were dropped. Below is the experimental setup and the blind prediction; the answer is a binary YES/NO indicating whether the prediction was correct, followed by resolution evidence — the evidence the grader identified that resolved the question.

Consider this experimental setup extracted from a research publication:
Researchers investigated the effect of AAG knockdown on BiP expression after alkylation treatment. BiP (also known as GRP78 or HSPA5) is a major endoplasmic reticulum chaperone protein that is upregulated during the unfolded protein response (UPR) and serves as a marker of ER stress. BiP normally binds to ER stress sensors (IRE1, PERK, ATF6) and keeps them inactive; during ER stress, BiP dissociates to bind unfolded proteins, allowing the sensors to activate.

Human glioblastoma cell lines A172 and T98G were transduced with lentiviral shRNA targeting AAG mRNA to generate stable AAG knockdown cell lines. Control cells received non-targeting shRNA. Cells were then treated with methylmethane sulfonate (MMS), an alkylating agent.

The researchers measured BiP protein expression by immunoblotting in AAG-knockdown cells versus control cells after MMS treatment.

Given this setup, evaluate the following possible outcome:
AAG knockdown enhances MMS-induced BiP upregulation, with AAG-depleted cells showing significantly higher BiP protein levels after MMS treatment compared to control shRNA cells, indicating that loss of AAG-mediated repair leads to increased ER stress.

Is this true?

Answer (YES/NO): NO